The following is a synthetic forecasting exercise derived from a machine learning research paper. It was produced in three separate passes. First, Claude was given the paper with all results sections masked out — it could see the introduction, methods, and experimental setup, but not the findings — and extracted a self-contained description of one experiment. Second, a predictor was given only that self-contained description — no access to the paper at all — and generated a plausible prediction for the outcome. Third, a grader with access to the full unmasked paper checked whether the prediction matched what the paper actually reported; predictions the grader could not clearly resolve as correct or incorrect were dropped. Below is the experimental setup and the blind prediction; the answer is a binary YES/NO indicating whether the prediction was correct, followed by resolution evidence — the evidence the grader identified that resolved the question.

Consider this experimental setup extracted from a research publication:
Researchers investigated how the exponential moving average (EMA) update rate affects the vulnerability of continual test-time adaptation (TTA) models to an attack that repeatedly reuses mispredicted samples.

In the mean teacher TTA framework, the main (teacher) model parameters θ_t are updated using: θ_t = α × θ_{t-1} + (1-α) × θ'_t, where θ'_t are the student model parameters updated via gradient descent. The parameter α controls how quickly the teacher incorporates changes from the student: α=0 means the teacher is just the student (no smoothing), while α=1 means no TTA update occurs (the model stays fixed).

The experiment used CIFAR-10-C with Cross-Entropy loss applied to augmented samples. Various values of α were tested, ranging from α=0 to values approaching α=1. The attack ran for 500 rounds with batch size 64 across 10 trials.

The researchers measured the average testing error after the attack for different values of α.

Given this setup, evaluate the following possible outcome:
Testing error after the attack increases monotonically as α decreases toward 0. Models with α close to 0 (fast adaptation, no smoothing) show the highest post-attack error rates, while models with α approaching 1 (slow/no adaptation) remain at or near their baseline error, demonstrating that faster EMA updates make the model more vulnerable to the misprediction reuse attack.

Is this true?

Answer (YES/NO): YES